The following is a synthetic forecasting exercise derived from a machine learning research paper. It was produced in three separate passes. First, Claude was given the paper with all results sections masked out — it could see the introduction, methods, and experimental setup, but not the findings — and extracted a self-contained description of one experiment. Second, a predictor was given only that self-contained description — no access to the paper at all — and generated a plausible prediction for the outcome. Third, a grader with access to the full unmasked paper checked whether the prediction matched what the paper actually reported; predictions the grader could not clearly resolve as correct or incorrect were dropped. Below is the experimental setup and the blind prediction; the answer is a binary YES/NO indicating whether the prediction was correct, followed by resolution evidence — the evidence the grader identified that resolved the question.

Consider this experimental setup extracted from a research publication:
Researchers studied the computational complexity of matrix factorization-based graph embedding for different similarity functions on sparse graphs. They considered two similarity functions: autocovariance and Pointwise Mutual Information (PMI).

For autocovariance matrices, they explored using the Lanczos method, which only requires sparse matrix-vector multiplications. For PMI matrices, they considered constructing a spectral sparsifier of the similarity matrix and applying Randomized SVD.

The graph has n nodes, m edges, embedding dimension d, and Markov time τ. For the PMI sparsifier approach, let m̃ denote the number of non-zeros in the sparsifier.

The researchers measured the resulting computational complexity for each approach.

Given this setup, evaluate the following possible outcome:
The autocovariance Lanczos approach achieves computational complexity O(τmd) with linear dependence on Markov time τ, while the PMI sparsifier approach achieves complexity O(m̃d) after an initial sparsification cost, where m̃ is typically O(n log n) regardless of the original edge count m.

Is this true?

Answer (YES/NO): NO